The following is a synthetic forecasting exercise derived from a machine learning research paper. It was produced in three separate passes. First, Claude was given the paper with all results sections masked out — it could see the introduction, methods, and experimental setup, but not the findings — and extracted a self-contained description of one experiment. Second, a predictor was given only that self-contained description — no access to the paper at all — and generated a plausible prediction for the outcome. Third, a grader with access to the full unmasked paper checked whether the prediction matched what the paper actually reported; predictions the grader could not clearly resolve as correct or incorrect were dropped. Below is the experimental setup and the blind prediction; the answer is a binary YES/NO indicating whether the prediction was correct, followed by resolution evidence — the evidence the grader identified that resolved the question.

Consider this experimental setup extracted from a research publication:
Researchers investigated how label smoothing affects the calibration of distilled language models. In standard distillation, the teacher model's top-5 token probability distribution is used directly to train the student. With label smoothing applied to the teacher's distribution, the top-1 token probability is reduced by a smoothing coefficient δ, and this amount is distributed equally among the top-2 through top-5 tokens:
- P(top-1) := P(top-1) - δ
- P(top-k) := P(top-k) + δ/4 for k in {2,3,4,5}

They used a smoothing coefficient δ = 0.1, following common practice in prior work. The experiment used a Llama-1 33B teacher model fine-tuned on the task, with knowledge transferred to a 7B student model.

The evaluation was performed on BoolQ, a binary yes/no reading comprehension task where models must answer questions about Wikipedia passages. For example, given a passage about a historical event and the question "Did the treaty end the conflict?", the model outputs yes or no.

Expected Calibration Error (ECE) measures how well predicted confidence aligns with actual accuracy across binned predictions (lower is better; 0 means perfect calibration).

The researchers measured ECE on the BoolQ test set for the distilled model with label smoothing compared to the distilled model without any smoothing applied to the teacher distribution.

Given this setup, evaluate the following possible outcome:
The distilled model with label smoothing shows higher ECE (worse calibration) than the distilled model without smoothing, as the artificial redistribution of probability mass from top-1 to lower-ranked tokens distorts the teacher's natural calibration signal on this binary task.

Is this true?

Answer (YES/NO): YES